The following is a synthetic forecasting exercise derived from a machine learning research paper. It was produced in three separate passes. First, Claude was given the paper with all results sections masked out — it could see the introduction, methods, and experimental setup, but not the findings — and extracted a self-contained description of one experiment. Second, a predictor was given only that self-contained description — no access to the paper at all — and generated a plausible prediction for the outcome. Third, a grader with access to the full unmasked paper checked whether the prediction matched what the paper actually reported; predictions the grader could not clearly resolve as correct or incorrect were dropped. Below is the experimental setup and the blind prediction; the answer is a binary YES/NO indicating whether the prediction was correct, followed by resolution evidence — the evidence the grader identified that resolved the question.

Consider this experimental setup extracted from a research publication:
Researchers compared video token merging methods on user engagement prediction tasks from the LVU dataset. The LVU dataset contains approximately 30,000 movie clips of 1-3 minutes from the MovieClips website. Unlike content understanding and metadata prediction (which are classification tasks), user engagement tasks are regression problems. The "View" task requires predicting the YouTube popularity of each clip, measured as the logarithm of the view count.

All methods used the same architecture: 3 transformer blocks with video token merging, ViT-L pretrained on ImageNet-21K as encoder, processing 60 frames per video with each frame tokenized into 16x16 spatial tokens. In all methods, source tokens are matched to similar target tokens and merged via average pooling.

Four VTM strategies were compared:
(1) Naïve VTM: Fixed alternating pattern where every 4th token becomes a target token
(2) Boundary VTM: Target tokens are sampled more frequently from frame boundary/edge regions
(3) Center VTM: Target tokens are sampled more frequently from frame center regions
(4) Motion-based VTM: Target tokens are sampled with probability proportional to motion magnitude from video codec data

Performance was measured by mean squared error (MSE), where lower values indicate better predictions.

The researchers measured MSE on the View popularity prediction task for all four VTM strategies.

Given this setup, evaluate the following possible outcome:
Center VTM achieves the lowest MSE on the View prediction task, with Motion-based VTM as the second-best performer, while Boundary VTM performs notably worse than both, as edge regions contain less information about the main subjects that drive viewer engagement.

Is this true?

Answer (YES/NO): NO